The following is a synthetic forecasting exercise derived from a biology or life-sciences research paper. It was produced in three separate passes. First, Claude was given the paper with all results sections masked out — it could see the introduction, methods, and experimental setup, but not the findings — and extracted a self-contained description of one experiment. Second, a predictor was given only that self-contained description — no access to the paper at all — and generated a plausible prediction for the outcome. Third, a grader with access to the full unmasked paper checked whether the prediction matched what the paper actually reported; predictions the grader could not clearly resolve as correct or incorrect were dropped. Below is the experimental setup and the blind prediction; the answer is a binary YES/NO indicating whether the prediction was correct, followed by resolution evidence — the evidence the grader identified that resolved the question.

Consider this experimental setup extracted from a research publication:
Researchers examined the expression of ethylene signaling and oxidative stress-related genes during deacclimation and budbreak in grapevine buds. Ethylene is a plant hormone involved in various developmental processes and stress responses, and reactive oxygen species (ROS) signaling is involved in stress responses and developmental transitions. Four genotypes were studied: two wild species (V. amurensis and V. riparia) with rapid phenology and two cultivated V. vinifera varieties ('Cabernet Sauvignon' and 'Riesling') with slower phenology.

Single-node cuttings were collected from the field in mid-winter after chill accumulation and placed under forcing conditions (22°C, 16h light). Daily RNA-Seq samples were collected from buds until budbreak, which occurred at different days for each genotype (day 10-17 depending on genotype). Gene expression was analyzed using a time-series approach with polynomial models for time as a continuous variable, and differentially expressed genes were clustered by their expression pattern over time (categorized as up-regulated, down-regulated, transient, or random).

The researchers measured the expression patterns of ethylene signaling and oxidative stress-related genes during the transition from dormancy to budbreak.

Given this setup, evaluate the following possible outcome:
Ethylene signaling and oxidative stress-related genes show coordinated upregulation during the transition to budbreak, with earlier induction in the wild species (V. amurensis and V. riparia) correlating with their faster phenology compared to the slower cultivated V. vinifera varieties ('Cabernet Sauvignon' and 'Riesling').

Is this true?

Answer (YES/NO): NO